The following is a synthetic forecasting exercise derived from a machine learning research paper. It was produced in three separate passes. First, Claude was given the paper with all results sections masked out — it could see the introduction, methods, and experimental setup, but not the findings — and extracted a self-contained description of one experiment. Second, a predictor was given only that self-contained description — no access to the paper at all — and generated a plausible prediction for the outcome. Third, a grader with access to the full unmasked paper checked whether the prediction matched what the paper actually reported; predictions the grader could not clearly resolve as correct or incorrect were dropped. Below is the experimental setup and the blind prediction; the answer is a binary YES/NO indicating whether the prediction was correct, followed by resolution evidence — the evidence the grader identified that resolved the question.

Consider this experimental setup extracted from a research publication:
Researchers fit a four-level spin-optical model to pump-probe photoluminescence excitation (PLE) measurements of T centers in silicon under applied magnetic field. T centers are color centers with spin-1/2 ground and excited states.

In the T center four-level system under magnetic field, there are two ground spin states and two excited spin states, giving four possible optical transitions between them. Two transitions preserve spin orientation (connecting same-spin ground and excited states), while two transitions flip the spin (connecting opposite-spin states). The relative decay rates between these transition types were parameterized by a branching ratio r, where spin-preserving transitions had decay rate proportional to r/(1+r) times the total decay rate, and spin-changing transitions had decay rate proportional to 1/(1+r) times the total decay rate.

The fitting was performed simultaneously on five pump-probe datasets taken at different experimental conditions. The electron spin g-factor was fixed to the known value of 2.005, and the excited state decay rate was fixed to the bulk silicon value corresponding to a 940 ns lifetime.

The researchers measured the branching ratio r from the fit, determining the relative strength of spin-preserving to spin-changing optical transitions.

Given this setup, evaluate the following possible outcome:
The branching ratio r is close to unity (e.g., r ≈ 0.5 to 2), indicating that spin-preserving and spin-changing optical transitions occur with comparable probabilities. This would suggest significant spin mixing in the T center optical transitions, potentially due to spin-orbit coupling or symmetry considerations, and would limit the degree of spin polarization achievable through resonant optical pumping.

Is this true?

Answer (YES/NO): YES